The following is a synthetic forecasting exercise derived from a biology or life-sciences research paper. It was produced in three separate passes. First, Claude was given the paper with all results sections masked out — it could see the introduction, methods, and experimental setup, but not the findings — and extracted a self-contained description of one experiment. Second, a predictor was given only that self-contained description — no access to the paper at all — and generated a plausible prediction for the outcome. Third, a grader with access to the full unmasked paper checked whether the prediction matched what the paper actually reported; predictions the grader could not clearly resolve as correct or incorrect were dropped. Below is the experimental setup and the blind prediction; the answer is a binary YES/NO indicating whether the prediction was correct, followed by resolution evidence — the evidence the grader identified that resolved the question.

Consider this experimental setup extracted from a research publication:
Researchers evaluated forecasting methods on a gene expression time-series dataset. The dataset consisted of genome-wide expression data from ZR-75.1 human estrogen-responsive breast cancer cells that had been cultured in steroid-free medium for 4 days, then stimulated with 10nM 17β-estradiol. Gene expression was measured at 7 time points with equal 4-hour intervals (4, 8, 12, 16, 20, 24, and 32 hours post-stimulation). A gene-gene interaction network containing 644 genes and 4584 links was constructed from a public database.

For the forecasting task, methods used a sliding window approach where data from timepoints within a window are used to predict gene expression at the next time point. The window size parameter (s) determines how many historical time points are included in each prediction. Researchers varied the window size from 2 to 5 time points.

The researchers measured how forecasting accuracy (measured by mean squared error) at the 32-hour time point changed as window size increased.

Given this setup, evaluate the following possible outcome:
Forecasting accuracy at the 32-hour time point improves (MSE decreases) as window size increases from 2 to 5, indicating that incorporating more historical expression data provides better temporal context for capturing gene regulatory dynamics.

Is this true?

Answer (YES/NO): YES